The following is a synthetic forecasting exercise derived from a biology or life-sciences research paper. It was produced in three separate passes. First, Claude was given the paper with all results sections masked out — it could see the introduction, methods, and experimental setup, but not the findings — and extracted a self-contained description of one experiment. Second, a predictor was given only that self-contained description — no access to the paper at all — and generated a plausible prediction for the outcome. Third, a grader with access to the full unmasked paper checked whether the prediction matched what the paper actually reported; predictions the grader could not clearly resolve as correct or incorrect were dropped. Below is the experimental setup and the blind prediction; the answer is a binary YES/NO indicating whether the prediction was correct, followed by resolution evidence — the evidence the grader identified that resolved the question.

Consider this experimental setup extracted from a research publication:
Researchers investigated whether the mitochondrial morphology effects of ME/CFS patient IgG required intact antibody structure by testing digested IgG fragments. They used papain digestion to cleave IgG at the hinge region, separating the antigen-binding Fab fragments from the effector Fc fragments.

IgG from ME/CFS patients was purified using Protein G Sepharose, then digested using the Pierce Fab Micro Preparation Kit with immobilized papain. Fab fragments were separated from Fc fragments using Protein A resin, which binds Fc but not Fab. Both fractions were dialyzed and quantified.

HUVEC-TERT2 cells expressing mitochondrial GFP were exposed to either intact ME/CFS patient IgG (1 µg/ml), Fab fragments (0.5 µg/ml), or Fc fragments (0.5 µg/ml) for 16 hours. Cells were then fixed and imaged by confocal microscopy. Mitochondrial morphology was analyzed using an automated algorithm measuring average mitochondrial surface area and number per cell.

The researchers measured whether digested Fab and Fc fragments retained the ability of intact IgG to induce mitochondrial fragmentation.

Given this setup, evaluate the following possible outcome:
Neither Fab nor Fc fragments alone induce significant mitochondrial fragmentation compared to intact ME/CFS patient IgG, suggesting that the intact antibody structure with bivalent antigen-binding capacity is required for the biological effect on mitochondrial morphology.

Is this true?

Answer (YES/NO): YES